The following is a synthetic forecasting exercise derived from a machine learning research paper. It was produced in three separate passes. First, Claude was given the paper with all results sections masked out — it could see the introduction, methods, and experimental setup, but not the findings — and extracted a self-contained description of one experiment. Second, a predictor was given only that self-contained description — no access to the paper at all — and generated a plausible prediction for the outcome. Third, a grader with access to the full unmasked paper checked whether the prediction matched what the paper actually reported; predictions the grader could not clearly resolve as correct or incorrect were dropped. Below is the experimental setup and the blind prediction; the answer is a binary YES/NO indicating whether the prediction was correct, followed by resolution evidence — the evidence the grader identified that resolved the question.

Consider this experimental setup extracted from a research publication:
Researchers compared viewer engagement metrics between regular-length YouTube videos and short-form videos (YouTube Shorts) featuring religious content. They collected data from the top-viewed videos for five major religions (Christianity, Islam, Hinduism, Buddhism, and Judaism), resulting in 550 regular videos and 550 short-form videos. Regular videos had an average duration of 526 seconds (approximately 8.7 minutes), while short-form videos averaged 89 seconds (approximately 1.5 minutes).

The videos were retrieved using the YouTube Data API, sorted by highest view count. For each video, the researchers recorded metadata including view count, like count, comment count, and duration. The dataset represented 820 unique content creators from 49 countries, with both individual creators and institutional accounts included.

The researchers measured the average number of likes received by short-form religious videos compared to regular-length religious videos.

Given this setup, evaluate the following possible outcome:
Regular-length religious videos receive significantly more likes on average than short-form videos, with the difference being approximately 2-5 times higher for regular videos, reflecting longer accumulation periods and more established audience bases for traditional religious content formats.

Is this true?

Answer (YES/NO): NO